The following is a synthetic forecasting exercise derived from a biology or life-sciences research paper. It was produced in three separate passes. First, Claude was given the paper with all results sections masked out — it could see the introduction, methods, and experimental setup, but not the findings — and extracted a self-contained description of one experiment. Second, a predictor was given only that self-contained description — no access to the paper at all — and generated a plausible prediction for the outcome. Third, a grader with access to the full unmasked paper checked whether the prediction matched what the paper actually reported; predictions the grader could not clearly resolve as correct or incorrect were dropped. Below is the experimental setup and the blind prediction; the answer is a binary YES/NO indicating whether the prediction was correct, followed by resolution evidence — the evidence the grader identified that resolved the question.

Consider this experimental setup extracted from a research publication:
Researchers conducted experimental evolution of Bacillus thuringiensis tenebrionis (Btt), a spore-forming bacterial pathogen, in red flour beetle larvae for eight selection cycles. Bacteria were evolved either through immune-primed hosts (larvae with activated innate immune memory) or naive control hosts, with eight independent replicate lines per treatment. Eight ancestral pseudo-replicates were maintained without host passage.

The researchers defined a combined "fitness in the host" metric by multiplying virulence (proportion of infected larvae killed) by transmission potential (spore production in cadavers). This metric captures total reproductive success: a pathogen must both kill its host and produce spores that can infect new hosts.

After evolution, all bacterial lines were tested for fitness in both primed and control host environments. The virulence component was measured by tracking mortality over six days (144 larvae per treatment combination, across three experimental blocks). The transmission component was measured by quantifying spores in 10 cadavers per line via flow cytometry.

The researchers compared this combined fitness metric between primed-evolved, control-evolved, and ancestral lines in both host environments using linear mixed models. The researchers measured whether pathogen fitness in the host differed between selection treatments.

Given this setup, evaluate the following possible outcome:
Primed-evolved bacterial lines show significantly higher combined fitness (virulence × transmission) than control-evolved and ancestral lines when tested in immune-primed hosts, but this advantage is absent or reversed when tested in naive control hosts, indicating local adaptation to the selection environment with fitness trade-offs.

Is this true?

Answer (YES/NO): NO